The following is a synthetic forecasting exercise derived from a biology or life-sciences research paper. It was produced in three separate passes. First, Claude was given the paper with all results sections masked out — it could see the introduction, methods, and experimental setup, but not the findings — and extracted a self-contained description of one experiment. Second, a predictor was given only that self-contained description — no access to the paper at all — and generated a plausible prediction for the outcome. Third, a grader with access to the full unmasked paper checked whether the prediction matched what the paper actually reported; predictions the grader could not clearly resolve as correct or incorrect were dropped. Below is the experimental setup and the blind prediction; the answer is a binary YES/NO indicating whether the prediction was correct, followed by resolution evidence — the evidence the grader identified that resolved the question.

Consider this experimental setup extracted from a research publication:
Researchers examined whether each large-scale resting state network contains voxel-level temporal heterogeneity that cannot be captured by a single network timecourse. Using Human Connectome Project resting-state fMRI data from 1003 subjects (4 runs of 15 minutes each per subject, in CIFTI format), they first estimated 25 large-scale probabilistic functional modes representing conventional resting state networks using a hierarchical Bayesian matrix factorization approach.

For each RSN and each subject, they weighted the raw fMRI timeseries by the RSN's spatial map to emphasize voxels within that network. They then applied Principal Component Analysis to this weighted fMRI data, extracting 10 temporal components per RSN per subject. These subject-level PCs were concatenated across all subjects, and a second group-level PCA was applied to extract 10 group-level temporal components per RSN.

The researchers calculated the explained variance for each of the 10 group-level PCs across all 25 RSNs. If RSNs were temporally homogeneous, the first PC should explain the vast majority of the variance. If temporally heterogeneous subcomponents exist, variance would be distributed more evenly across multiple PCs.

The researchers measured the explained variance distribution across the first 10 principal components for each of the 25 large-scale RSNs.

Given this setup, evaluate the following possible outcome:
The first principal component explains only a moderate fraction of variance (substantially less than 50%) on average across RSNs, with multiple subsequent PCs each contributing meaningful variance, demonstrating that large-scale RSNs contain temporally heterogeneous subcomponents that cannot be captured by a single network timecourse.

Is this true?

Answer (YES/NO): NO